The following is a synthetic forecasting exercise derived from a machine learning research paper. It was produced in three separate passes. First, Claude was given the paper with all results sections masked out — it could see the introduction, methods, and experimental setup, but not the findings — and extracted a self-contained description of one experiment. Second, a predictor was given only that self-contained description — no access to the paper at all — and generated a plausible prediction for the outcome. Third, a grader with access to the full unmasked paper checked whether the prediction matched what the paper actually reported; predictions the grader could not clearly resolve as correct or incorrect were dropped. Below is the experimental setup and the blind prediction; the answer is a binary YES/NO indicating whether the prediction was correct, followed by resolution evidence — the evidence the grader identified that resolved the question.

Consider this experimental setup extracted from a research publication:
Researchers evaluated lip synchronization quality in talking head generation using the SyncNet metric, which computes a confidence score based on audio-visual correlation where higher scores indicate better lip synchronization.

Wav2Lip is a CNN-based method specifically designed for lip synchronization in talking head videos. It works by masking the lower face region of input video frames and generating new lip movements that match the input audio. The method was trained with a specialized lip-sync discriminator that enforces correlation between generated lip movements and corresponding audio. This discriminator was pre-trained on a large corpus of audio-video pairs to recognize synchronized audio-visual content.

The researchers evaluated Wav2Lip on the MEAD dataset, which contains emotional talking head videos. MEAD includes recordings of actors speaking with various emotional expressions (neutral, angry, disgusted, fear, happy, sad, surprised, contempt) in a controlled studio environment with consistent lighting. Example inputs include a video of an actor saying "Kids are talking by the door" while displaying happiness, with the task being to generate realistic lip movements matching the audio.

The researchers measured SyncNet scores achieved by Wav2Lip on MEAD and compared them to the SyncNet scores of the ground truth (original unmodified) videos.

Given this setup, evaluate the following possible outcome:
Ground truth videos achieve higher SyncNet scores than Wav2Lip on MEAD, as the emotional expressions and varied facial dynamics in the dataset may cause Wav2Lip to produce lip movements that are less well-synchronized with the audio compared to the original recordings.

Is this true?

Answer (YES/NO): NO